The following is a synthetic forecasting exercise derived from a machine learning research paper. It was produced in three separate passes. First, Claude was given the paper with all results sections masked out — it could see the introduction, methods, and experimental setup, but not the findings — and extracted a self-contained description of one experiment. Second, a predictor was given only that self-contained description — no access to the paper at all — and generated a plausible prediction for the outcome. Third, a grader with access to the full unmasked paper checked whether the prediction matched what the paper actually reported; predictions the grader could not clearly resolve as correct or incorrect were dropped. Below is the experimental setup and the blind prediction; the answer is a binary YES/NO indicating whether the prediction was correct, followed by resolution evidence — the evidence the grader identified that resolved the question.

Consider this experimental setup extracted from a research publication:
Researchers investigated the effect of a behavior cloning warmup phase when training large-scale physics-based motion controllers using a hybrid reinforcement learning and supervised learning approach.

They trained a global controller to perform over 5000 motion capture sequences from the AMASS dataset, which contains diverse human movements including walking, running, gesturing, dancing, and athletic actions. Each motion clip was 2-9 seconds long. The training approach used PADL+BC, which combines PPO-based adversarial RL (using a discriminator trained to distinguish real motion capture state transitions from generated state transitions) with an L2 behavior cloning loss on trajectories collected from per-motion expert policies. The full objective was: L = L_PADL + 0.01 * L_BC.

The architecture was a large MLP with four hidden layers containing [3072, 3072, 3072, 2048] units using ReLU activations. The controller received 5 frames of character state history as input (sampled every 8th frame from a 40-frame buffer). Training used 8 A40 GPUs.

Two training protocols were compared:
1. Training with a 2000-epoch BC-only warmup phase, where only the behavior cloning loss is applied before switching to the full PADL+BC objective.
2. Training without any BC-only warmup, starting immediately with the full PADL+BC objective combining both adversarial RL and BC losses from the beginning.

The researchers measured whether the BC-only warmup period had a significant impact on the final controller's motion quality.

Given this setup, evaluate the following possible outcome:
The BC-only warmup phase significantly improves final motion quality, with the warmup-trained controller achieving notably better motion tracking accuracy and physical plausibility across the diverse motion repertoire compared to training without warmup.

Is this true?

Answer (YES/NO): NO